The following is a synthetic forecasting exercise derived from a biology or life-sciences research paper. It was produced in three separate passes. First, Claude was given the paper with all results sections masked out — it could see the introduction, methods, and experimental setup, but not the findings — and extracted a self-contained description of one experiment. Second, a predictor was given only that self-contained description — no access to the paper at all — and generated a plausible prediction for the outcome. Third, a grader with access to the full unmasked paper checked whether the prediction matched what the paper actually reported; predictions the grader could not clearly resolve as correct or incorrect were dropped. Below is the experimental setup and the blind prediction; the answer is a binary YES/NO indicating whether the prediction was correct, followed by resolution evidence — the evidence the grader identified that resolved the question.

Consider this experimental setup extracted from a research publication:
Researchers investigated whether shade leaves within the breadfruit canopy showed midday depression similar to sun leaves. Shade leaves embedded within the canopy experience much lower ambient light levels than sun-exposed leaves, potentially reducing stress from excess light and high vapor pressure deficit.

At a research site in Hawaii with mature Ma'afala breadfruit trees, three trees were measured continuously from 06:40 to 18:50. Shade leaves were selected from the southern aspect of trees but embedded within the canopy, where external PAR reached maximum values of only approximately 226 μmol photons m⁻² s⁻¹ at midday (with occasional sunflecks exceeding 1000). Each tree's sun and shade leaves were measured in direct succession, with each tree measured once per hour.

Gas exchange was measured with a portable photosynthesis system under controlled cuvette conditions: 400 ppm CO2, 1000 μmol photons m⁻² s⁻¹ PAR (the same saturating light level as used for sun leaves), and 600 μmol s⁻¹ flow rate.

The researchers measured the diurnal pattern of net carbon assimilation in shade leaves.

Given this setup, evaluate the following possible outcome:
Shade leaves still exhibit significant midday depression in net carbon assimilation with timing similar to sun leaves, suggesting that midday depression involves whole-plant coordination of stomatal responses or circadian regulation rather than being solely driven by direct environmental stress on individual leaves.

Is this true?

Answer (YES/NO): NO